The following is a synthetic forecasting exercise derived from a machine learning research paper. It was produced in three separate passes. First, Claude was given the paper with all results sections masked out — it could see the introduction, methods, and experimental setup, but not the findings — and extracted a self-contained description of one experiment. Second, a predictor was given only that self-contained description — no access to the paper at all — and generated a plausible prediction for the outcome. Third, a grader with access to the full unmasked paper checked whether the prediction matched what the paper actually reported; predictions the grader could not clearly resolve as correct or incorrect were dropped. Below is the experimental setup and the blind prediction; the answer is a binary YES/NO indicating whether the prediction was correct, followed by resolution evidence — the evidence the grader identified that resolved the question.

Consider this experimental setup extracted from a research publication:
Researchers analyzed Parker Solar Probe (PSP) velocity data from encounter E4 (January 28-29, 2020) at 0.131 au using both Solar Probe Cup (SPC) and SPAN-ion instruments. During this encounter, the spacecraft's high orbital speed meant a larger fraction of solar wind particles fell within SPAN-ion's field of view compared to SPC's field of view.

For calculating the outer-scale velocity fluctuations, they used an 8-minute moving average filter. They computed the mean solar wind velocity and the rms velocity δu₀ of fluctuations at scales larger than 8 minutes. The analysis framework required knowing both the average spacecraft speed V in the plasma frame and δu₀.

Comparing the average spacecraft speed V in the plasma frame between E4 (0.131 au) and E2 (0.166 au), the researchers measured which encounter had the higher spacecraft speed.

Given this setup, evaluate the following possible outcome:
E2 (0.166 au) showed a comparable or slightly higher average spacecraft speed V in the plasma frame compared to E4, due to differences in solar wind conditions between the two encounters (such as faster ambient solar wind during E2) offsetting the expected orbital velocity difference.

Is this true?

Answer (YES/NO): NO